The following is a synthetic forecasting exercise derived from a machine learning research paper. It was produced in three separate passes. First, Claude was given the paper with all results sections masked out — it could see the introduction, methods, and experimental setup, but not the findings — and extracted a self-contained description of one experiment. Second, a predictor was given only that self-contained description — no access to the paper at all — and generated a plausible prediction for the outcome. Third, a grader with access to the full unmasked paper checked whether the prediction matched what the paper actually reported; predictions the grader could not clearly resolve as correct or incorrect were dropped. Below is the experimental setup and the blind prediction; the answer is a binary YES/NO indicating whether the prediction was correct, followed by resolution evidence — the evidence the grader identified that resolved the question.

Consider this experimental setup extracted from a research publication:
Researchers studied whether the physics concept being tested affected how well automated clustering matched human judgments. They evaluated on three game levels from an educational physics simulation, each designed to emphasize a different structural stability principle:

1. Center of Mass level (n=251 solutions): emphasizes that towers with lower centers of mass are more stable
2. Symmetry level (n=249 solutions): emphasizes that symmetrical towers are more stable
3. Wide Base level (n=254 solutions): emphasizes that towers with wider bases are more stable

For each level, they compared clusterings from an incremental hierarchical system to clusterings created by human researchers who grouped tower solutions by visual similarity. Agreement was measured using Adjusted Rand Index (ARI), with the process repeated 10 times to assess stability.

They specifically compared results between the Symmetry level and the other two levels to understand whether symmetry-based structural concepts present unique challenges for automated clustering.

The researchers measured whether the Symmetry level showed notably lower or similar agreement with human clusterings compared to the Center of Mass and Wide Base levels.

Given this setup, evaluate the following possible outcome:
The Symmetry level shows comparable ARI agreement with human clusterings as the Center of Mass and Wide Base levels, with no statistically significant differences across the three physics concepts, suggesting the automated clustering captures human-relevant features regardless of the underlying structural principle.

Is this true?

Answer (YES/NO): NO